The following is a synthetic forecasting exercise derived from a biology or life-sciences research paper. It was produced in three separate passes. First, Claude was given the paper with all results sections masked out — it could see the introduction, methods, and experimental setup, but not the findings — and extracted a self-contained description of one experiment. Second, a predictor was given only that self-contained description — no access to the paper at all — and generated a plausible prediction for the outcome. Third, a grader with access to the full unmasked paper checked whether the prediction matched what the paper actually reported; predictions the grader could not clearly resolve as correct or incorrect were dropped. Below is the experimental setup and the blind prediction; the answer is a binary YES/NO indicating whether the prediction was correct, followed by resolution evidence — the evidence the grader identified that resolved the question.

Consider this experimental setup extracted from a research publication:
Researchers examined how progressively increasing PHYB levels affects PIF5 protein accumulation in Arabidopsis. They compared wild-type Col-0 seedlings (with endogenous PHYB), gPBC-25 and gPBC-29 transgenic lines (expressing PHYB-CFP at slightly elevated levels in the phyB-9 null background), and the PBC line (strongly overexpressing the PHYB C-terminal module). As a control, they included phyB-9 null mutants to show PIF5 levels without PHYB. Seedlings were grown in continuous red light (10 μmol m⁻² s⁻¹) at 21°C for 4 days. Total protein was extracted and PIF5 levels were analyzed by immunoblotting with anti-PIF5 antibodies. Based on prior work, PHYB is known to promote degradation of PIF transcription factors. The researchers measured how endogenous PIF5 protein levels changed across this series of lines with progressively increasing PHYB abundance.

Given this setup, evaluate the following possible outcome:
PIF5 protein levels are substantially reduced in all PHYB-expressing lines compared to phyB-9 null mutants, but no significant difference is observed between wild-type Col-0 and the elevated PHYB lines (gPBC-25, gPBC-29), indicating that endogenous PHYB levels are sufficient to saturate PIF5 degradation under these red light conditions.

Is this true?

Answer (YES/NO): NO